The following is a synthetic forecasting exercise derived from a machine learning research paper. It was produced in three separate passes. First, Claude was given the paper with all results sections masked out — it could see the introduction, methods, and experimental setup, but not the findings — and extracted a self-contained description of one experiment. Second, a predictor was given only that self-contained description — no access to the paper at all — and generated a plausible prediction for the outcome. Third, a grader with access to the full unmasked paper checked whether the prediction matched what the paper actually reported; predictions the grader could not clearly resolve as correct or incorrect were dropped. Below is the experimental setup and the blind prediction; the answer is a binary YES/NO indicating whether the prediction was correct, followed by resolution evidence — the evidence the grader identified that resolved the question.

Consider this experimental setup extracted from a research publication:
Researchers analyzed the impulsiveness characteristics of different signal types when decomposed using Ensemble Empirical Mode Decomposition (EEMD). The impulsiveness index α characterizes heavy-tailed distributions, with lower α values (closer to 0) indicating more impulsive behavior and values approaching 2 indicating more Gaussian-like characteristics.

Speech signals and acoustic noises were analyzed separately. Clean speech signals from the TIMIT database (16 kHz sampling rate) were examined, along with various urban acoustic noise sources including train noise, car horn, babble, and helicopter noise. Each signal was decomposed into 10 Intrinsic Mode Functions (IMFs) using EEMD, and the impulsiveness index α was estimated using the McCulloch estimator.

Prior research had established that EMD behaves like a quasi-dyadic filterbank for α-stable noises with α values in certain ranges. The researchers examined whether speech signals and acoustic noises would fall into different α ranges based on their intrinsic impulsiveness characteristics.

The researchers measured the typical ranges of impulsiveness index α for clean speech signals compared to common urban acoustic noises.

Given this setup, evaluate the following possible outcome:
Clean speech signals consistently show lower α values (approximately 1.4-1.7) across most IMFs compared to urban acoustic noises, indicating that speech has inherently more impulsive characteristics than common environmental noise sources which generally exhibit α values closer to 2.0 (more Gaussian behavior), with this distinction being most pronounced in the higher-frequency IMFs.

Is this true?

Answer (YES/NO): NO